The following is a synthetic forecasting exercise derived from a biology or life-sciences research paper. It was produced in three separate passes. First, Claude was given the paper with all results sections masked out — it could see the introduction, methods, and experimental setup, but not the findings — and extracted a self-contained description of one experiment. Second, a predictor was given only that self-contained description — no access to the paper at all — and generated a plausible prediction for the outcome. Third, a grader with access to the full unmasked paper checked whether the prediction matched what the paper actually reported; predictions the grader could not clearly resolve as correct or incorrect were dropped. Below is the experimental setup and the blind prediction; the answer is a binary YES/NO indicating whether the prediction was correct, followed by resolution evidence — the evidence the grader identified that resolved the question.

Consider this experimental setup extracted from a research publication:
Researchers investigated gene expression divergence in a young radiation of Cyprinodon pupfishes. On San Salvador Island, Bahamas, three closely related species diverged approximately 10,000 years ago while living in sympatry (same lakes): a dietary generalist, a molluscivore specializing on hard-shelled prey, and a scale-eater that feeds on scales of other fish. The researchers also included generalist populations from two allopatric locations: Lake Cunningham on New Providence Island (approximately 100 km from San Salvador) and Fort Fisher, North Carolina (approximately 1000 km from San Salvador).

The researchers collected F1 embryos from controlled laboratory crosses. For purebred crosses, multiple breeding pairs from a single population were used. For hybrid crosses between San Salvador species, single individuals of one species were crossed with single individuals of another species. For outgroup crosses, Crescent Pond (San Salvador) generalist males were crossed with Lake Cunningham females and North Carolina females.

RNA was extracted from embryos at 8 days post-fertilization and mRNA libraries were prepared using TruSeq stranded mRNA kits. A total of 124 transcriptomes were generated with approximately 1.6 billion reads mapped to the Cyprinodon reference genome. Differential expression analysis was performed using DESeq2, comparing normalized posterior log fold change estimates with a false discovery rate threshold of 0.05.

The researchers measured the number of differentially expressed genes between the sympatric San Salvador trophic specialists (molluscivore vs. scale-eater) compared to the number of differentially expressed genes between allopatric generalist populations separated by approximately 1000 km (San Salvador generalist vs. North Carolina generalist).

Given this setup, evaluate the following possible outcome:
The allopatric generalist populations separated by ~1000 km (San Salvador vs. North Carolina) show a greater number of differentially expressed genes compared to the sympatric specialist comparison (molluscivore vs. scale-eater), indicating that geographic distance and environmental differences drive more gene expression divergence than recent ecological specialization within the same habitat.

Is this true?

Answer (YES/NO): NO